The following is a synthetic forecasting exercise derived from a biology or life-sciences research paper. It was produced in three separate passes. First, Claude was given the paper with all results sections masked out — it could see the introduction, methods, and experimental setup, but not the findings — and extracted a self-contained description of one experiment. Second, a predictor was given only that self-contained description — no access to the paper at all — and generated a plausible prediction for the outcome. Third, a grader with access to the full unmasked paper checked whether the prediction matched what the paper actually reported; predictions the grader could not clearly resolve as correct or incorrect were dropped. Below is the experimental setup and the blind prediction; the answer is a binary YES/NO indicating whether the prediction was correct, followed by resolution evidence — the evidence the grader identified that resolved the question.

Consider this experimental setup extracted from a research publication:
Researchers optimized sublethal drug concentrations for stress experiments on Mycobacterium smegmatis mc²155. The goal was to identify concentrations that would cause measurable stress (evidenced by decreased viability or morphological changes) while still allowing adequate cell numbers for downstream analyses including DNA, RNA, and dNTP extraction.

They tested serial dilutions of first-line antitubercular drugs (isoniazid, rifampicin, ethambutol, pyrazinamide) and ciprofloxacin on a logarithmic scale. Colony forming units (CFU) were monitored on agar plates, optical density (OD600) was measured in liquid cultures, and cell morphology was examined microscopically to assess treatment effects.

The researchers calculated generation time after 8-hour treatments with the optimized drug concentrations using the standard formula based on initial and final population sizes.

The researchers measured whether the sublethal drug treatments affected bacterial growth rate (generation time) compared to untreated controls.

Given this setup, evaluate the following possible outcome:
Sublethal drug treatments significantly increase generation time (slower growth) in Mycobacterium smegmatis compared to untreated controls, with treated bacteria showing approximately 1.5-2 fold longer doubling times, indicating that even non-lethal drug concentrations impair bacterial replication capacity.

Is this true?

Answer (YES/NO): NO